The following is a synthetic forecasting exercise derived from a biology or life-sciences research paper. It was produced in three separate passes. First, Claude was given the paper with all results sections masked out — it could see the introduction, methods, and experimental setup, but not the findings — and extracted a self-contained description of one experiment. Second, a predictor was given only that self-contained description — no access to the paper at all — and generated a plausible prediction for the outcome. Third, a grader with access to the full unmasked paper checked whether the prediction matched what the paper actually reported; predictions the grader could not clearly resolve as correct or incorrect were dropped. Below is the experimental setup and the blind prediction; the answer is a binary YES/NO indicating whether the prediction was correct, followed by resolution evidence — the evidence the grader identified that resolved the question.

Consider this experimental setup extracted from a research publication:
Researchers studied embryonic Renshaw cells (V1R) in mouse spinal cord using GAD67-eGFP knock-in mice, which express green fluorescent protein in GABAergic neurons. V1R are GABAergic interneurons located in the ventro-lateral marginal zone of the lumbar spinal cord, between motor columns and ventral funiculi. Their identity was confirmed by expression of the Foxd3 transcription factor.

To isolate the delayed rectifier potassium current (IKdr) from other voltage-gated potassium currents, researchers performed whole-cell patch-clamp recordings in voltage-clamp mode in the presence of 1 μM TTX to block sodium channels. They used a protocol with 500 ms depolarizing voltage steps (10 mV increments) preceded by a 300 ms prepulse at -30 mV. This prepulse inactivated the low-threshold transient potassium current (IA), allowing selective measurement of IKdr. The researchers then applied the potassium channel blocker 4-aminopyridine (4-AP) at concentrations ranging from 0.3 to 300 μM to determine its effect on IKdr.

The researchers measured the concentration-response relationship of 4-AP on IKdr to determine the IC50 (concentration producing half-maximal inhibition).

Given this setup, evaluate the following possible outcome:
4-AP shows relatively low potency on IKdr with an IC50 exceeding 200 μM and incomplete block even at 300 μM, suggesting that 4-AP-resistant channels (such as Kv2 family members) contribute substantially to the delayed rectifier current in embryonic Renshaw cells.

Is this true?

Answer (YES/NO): NO